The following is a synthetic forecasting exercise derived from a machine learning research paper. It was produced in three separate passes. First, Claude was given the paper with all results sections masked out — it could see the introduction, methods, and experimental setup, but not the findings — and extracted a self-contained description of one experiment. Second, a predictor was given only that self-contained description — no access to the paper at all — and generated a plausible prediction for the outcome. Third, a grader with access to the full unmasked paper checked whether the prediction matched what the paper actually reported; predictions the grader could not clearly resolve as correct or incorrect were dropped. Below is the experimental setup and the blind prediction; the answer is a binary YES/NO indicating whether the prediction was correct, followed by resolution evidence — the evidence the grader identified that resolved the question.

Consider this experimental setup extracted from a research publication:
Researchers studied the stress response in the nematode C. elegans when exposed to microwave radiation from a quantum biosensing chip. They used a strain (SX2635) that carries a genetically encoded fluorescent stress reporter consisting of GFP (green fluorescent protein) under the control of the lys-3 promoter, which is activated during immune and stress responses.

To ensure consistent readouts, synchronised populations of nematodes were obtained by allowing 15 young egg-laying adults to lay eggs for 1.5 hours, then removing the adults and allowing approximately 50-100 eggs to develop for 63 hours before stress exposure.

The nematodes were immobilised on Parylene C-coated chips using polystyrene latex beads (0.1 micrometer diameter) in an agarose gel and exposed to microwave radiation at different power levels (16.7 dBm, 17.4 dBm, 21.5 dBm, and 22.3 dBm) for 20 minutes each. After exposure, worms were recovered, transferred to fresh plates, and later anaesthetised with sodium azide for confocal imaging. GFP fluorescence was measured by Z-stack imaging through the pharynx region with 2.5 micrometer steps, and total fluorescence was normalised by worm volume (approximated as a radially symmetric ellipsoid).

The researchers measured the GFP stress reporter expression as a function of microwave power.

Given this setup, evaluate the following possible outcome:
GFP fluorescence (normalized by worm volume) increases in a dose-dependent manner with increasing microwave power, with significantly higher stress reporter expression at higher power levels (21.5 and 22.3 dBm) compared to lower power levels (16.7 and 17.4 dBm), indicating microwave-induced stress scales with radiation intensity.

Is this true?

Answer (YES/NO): NO